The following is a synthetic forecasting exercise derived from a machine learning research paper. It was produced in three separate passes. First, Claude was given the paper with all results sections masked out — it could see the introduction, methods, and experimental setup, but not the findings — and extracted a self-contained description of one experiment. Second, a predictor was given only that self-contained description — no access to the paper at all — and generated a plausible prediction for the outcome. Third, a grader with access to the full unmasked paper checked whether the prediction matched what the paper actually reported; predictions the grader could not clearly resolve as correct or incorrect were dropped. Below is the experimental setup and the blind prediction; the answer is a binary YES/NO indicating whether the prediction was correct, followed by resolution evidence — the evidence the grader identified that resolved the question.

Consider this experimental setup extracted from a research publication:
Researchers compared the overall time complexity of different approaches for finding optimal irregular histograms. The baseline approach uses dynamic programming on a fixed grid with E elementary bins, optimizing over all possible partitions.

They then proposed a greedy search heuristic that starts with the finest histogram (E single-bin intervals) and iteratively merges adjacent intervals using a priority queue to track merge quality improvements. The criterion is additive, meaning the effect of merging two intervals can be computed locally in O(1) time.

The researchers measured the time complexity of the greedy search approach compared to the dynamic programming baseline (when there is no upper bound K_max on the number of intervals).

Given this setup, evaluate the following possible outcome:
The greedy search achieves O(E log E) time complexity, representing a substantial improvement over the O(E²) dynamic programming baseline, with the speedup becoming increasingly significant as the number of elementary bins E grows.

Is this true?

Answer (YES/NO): NO